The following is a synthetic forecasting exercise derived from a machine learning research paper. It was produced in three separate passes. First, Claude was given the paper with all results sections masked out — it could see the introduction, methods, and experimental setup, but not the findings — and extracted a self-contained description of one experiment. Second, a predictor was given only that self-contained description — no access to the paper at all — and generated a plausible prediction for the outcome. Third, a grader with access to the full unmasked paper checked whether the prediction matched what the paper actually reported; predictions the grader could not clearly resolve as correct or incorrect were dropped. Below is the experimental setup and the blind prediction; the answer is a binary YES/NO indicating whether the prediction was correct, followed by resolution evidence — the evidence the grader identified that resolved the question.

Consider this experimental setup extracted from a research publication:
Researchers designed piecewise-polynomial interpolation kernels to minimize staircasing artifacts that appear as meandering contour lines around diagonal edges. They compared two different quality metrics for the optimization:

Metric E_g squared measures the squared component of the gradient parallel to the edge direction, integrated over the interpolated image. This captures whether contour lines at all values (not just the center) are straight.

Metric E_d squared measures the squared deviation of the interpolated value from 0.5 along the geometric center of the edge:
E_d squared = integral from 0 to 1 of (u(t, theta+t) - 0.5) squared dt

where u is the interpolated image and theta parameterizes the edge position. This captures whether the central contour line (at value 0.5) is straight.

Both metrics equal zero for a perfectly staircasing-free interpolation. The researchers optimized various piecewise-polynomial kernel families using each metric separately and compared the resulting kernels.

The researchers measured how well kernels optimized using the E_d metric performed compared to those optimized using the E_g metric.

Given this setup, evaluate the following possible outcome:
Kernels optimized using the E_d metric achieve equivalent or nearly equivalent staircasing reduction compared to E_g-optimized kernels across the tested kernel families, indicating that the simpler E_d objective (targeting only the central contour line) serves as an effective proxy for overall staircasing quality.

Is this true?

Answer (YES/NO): NO